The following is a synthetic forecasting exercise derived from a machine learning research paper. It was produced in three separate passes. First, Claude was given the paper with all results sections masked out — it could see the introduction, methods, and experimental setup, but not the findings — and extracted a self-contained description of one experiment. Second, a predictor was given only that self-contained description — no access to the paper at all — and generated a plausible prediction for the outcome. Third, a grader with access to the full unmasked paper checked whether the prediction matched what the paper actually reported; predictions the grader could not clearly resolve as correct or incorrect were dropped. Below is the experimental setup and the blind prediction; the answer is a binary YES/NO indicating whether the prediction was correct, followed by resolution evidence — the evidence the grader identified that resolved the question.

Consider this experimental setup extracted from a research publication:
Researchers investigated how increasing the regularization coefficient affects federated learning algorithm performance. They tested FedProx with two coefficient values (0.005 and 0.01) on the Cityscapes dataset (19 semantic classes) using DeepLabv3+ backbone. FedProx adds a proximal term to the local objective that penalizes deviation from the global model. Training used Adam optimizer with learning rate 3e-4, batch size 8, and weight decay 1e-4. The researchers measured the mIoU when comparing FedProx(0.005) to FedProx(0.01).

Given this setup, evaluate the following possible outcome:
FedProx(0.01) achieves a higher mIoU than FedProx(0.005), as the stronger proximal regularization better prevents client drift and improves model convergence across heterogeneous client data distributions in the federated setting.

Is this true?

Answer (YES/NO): NO